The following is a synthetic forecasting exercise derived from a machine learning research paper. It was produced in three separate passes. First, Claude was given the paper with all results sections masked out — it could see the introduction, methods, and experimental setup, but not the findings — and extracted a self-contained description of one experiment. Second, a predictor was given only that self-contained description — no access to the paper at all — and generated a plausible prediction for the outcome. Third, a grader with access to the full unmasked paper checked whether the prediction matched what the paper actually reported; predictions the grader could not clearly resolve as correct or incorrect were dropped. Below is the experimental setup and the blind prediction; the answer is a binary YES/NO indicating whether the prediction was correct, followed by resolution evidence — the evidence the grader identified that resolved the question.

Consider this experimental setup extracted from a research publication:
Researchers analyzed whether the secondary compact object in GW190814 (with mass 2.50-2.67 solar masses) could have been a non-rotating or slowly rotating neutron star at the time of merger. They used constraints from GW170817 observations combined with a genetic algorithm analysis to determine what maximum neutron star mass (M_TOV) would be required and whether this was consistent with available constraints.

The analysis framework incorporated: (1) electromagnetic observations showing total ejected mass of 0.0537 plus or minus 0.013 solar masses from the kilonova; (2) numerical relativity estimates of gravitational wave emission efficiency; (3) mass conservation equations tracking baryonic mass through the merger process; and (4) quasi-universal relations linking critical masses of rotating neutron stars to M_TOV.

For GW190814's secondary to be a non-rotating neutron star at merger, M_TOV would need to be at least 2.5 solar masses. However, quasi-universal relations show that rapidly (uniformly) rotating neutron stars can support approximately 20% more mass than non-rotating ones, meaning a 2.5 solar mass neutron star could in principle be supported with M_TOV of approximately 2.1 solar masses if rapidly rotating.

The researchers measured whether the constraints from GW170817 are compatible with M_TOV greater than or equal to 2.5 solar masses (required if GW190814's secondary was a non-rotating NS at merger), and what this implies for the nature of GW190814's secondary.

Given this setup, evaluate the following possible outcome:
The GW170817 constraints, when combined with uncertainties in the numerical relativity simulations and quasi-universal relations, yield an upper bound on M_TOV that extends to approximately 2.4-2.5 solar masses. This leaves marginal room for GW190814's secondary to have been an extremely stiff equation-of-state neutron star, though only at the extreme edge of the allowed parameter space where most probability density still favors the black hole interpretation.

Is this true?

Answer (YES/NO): NO